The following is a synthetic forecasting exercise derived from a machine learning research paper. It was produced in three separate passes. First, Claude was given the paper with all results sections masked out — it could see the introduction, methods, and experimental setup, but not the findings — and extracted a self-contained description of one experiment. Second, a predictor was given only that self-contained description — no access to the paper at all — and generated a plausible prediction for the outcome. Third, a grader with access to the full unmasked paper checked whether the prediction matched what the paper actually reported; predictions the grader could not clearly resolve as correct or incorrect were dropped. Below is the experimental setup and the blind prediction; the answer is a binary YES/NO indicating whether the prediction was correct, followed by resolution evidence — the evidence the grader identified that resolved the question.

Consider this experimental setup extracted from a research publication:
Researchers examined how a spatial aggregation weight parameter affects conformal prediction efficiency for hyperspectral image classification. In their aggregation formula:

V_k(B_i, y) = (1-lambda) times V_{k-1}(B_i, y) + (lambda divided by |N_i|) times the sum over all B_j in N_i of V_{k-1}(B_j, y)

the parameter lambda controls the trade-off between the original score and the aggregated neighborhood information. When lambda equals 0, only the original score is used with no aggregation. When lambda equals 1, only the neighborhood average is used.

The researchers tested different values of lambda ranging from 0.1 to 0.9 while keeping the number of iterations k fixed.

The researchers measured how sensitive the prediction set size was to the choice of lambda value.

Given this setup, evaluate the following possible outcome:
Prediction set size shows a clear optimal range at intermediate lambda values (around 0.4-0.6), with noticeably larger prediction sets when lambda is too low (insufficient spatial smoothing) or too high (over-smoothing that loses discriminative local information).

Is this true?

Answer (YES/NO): NO